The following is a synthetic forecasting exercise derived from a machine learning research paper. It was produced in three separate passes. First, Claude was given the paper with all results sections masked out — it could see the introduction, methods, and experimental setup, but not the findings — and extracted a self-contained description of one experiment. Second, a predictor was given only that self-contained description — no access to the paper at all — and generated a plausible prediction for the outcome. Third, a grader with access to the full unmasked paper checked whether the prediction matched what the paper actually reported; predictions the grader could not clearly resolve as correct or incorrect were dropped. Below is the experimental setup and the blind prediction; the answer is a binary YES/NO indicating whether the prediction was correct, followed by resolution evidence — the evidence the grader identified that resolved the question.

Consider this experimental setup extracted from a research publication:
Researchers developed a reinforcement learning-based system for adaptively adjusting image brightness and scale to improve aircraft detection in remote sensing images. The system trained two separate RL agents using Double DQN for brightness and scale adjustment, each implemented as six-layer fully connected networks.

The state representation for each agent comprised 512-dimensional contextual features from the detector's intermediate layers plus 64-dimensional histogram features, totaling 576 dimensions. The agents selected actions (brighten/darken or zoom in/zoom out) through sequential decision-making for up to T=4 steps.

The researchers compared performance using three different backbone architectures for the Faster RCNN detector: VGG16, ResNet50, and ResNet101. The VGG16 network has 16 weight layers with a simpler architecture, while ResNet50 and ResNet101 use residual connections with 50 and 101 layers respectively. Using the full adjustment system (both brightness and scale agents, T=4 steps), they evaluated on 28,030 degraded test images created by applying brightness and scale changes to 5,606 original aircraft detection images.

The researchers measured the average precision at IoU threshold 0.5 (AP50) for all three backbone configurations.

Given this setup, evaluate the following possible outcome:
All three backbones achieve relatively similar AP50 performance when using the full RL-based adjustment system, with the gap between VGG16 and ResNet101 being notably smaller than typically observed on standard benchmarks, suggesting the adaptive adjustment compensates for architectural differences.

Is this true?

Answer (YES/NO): YES